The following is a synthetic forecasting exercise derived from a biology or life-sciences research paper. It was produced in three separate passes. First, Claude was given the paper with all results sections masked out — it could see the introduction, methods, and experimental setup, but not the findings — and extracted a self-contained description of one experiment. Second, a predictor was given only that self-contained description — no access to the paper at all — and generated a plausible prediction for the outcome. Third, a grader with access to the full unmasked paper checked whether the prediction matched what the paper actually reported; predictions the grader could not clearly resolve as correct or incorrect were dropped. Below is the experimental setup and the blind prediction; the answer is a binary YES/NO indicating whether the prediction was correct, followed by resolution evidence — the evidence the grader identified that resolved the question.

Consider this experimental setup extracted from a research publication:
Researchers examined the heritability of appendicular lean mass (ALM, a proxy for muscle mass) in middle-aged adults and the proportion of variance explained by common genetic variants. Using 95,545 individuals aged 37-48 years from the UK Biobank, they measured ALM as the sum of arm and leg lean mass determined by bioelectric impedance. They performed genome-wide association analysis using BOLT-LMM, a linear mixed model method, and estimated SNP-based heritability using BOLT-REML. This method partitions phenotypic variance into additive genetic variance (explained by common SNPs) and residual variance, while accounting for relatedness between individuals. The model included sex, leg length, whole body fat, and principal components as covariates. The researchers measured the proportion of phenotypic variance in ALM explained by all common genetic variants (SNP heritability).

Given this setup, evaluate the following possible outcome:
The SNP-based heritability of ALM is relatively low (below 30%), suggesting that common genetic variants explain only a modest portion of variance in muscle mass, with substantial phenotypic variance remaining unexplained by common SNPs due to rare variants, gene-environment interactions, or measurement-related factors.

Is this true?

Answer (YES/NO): NO